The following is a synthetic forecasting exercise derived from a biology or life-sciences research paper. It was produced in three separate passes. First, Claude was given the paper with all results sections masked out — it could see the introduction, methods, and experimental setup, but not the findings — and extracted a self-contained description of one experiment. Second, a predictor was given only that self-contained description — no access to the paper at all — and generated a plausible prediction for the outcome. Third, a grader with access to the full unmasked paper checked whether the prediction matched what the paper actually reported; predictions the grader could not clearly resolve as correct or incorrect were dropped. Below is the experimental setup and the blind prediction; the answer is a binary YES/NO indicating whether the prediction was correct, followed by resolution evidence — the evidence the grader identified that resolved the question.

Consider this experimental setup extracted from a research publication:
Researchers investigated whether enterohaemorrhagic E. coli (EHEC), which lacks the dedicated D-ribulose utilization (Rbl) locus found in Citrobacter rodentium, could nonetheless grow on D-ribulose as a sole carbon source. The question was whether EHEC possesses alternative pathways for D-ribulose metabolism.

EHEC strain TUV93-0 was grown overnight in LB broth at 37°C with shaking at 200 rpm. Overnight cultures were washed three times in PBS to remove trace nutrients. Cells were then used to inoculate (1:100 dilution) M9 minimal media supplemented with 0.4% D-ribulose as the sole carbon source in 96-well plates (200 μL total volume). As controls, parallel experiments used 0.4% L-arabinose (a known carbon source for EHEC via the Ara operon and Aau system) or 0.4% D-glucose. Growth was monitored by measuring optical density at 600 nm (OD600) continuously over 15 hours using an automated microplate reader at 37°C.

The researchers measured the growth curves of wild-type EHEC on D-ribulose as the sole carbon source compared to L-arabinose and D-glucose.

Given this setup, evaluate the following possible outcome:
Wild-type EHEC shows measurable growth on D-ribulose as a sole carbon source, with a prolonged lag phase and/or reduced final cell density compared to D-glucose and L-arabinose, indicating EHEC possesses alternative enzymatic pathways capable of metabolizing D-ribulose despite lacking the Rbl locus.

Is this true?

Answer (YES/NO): NO